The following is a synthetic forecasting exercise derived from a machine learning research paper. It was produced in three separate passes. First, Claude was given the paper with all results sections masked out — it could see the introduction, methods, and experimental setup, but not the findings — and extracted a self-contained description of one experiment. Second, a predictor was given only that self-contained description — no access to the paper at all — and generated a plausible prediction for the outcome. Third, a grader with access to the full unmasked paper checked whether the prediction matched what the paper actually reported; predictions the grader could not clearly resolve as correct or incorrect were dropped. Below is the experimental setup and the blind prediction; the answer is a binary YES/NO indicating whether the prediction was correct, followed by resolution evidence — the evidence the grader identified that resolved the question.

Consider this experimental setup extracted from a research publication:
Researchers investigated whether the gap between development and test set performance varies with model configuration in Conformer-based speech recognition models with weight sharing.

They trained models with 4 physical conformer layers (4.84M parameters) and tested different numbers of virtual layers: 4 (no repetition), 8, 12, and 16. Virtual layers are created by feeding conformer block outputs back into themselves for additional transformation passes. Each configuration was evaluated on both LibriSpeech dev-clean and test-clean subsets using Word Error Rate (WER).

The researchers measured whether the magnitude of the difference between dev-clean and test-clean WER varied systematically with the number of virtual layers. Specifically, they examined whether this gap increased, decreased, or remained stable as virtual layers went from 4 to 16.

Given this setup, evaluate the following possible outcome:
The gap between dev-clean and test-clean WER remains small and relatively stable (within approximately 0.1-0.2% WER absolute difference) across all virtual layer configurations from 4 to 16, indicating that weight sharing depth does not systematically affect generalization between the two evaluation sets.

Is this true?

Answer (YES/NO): NO